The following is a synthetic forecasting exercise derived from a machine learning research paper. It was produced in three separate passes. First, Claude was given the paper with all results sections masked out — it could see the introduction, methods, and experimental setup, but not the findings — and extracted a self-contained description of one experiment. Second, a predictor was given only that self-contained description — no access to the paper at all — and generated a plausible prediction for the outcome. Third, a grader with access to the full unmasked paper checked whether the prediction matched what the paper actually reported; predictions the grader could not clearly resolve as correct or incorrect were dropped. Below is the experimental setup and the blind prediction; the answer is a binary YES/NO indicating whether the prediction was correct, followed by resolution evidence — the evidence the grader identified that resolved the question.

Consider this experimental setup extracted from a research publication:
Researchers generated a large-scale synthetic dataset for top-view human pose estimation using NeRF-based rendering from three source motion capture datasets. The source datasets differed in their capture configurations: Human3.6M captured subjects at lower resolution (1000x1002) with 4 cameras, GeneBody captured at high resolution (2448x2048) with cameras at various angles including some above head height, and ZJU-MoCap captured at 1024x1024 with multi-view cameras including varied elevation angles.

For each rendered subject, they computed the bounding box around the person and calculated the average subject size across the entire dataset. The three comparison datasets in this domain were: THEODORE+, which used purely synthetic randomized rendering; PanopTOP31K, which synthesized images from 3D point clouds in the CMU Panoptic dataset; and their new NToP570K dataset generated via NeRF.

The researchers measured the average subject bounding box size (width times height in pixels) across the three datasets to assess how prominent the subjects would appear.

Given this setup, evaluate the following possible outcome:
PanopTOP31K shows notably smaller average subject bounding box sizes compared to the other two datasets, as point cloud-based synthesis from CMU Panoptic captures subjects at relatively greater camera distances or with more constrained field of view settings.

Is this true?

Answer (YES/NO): YES